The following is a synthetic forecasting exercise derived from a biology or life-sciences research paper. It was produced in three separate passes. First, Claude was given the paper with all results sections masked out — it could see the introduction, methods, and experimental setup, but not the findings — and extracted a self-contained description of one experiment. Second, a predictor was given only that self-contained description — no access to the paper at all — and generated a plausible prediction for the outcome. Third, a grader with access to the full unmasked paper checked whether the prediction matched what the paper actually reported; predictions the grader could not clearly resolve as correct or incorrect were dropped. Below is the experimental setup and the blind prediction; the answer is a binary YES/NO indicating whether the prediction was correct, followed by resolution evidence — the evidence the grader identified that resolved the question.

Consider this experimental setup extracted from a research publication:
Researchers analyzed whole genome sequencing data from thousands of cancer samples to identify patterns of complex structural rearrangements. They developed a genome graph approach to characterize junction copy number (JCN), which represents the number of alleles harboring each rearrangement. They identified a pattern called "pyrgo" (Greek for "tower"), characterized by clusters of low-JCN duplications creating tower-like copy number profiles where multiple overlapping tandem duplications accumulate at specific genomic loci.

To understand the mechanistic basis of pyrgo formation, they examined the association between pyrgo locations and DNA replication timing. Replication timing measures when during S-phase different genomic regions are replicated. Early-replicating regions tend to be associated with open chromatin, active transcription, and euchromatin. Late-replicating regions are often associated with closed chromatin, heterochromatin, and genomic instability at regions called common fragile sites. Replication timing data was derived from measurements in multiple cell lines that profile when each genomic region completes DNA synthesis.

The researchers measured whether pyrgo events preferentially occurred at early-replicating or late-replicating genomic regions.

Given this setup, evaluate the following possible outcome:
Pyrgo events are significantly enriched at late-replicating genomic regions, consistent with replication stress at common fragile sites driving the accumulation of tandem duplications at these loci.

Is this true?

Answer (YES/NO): NO